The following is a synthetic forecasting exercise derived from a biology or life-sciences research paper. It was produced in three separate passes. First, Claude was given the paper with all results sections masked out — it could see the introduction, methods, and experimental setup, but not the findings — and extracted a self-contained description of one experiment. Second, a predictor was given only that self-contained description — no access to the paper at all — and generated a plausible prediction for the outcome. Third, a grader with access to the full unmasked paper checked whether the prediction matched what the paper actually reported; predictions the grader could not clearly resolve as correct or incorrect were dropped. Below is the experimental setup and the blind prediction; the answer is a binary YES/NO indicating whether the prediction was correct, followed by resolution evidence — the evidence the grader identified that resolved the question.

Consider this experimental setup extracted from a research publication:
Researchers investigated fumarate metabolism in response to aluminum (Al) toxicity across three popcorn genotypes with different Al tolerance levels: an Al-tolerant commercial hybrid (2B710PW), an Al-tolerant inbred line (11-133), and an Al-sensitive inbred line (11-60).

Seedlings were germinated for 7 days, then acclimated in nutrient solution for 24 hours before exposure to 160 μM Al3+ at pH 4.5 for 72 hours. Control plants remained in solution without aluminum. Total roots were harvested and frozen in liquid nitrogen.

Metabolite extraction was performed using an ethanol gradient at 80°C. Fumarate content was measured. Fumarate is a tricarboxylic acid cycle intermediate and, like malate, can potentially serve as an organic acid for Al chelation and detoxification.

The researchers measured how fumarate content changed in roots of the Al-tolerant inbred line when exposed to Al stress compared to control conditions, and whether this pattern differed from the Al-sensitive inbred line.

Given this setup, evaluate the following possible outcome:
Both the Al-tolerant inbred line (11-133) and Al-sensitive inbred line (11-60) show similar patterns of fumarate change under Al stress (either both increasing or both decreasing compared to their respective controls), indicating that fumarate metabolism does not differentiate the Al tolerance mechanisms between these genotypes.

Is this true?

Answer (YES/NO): YES